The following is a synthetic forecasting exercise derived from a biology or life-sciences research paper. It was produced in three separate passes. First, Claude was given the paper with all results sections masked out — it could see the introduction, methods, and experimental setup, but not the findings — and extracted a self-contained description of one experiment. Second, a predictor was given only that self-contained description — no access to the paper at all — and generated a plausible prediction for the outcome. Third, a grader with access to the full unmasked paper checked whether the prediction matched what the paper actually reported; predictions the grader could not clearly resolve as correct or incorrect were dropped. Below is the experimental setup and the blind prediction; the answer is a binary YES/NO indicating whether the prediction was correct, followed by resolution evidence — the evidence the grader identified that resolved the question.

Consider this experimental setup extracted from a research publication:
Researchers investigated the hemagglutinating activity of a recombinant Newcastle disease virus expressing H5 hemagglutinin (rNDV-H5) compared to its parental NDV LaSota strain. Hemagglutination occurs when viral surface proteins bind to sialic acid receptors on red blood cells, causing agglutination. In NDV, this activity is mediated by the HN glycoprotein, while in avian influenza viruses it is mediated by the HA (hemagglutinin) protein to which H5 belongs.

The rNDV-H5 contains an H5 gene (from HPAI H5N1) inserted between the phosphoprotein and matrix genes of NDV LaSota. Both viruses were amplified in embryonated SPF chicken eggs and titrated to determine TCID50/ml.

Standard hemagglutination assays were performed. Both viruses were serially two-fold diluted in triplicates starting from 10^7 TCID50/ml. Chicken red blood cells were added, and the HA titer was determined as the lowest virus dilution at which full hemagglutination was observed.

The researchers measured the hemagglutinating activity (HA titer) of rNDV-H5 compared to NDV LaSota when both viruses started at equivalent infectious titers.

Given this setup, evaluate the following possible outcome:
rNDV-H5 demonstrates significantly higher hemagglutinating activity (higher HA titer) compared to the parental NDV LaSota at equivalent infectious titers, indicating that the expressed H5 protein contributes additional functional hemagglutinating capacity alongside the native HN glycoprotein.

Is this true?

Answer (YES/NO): YES